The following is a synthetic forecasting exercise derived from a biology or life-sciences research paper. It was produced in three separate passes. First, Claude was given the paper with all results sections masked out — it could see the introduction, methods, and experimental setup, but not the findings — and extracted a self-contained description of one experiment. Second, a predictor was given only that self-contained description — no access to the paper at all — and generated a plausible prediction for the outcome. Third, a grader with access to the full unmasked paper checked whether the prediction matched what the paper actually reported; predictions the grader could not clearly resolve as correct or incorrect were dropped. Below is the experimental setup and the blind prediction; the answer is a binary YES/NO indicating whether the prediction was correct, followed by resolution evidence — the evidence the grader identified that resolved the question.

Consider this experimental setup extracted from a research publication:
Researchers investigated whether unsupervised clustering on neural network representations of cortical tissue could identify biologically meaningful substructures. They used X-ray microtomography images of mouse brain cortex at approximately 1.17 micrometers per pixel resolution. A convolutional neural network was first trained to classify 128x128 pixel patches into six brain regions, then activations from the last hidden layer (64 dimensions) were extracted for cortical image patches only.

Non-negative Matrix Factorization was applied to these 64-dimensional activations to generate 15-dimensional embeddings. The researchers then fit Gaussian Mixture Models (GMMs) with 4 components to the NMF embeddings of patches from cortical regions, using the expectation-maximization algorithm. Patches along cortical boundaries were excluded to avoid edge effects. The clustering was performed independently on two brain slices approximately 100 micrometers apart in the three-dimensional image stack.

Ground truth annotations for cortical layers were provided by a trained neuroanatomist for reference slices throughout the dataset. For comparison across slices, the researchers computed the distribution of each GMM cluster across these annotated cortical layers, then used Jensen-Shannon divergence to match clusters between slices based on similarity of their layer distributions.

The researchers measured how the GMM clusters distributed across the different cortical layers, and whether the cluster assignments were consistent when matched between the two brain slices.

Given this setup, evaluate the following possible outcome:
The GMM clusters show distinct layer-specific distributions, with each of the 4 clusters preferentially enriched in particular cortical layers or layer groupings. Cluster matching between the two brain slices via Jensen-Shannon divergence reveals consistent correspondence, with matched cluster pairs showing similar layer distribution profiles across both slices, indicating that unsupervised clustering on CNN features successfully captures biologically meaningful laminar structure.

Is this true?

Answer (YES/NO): YES